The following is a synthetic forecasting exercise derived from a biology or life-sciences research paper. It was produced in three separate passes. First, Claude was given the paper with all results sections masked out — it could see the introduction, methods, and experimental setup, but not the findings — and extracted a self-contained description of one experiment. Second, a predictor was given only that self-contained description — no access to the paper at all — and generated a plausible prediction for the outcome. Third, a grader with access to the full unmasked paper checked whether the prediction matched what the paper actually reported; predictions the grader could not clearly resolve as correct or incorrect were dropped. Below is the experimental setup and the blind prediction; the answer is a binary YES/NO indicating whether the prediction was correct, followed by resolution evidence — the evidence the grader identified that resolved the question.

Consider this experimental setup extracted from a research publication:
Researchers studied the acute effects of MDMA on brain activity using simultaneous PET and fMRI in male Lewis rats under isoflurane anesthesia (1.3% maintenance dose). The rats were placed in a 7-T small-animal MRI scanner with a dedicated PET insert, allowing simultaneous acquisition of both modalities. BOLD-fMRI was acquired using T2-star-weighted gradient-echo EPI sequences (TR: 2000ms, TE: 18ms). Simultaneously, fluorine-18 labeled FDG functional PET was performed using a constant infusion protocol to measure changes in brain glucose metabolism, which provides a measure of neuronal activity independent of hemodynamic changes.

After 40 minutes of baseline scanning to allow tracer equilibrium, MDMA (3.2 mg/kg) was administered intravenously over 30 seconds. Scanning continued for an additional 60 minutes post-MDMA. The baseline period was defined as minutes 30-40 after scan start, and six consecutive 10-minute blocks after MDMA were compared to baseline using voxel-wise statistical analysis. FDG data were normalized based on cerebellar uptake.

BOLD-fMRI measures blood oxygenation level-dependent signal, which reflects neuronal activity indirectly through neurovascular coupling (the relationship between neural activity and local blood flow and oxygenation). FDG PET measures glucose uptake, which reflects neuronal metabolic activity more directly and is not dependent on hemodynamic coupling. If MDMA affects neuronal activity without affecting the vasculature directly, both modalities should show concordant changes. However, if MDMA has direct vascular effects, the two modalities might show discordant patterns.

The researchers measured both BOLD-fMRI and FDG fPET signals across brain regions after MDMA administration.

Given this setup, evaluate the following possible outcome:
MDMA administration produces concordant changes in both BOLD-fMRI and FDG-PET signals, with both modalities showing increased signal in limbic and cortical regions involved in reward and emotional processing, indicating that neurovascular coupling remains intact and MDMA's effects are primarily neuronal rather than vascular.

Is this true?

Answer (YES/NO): NO